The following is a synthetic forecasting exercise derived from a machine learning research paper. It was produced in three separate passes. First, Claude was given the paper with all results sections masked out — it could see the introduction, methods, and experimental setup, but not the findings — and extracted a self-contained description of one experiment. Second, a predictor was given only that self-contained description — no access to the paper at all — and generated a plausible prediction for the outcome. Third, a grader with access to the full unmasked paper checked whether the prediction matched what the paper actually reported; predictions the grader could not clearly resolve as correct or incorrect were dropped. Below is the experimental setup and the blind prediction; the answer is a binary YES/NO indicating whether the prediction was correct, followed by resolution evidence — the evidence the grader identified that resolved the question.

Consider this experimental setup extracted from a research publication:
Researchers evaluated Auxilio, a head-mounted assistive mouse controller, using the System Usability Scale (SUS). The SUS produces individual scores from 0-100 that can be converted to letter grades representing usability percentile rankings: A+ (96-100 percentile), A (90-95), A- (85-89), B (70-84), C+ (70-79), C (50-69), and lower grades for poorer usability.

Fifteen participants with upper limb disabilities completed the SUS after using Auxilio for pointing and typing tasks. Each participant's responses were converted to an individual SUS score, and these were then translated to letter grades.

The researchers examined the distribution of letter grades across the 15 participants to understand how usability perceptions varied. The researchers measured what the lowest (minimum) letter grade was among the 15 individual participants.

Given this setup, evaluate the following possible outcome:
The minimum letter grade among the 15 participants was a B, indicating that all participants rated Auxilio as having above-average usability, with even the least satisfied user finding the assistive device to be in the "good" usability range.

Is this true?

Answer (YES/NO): NO